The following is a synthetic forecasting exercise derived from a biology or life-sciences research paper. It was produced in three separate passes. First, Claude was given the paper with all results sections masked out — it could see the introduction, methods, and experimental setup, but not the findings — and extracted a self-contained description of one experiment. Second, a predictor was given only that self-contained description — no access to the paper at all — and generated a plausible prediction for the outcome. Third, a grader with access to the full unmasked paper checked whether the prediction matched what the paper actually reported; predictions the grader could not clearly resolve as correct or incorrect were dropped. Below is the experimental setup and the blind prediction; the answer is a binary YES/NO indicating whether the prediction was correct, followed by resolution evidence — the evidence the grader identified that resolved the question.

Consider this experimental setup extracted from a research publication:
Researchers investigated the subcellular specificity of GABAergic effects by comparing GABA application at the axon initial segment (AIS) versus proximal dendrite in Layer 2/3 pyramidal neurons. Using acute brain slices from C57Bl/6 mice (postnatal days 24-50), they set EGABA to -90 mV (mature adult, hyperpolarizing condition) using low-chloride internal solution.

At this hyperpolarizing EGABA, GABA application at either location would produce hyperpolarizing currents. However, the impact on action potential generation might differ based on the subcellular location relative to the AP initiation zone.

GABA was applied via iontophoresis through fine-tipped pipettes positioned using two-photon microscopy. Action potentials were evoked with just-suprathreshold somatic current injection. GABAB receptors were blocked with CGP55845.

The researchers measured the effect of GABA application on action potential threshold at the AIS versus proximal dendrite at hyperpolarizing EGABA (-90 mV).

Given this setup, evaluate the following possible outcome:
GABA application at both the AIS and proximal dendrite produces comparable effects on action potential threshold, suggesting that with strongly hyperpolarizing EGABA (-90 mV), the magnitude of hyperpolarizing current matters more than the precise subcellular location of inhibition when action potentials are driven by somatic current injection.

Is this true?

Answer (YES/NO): NO